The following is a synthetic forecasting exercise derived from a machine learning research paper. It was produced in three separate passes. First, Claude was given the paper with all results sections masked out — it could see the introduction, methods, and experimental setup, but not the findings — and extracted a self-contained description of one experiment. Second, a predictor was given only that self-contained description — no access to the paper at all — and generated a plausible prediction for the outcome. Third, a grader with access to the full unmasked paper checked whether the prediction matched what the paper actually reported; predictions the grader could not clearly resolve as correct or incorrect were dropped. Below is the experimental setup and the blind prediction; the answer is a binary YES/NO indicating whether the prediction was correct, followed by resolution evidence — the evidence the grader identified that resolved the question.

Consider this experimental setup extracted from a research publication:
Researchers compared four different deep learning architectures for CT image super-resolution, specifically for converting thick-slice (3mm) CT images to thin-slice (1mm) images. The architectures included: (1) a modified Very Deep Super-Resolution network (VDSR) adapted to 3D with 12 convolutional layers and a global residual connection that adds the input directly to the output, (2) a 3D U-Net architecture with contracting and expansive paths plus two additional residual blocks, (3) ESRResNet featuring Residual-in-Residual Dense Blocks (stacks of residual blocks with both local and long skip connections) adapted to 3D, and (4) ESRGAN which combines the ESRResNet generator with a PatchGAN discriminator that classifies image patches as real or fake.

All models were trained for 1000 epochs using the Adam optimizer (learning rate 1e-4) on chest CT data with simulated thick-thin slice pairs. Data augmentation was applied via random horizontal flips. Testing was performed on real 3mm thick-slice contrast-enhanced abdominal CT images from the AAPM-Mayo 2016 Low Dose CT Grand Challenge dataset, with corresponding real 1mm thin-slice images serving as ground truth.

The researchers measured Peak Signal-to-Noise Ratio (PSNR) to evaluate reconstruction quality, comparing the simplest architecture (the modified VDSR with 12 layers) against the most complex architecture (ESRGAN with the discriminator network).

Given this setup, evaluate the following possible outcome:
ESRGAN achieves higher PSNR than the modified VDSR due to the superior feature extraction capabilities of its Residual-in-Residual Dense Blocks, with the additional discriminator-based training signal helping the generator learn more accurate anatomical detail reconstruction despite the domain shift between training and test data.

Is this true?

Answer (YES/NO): YES